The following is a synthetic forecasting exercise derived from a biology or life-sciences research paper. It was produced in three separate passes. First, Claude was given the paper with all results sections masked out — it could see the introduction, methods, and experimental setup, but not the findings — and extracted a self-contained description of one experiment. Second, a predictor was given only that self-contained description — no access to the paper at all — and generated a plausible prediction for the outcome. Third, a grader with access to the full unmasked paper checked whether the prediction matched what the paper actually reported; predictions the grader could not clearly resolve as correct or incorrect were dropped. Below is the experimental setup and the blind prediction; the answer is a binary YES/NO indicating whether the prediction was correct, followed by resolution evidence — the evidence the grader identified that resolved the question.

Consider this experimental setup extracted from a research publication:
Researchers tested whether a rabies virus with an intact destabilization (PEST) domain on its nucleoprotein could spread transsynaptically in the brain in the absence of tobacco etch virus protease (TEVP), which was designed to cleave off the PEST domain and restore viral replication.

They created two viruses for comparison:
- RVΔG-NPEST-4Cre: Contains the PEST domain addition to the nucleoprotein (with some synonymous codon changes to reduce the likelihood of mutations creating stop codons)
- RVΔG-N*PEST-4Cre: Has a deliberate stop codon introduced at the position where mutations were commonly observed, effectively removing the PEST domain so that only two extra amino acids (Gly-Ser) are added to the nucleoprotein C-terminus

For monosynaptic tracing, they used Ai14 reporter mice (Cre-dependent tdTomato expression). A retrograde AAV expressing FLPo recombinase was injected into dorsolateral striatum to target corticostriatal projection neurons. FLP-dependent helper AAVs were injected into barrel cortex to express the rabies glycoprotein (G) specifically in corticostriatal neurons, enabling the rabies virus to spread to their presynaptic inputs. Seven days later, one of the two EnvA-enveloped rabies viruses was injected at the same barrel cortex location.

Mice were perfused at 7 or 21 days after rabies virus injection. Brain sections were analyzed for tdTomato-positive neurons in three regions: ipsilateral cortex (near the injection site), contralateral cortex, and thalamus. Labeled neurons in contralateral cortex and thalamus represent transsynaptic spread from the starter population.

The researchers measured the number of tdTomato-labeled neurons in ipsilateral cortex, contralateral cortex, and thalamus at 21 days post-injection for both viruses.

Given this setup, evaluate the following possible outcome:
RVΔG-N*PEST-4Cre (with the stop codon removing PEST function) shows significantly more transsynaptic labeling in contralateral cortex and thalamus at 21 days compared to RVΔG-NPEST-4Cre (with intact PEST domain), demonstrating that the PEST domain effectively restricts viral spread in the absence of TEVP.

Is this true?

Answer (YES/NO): YES